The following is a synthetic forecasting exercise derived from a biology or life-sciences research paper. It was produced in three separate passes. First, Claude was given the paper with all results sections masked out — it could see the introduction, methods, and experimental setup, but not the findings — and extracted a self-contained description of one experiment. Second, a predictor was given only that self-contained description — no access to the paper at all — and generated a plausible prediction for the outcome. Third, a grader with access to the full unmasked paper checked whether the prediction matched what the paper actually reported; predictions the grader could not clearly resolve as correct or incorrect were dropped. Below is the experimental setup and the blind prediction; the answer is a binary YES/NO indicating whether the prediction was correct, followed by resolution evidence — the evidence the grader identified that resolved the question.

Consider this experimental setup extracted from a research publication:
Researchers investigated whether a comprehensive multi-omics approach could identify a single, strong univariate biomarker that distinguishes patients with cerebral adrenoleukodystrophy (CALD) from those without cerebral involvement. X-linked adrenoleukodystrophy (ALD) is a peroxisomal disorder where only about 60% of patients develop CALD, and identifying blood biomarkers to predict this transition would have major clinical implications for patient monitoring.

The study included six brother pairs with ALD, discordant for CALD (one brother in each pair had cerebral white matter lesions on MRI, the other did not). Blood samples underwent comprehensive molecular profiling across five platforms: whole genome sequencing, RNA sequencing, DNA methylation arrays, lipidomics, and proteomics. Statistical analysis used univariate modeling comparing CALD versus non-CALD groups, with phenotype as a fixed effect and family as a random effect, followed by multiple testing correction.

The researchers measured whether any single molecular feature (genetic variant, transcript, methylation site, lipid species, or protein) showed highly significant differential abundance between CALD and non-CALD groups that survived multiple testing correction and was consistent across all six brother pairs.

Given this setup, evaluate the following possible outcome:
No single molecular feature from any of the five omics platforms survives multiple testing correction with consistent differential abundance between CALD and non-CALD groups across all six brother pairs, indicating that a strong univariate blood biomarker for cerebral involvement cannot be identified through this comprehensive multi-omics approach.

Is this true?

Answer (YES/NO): YES